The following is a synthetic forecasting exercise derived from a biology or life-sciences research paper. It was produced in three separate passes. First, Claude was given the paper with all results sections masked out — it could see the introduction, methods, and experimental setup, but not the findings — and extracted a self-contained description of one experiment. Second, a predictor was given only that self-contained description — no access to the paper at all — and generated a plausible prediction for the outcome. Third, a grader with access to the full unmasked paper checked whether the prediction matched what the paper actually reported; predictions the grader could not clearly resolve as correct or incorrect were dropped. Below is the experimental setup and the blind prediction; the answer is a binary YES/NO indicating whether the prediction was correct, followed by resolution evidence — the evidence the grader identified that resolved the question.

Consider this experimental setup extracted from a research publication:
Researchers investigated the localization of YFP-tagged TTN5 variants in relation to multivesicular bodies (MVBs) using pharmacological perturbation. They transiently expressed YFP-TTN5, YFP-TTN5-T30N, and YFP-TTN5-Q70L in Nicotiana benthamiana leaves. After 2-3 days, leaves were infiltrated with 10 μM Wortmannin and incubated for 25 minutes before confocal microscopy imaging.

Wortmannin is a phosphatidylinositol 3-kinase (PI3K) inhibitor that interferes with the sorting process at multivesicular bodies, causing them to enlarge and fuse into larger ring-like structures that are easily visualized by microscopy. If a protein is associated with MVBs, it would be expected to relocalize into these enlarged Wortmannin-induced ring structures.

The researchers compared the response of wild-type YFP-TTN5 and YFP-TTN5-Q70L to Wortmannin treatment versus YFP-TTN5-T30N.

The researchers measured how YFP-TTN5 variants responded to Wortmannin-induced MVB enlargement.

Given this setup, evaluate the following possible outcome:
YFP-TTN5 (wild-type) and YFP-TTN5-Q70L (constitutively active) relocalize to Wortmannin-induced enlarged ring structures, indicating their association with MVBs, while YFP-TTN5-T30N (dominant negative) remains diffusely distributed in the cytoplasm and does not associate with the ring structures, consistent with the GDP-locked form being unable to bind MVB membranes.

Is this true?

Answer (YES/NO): NO